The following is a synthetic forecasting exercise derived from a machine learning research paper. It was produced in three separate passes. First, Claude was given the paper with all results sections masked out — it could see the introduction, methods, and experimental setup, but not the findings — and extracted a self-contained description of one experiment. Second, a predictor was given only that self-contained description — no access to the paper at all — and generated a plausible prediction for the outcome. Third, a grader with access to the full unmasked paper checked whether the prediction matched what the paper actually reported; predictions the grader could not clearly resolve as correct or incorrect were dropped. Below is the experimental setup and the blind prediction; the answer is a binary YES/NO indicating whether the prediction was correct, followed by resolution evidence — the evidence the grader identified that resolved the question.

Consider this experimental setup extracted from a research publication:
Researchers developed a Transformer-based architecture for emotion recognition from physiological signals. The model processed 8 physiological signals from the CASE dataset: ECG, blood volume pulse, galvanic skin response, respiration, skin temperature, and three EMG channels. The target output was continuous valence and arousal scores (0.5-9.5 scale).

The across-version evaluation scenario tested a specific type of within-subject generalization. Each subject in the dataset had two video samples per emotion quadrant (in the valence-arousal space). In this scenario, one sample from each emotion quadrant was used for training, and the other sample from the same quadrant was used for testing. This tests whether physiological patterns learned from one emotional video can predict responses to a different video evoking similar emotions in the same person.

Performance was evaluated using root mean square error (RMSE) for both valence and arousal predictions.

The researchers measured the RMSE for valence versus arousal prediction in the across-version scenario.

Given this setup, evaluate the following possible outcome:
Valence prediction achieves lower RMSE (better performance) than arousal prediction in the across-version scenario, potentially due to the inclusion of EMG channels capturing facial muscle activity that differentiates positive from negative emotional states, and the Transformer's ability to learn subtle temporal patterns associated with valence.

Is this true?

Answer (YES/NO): YES